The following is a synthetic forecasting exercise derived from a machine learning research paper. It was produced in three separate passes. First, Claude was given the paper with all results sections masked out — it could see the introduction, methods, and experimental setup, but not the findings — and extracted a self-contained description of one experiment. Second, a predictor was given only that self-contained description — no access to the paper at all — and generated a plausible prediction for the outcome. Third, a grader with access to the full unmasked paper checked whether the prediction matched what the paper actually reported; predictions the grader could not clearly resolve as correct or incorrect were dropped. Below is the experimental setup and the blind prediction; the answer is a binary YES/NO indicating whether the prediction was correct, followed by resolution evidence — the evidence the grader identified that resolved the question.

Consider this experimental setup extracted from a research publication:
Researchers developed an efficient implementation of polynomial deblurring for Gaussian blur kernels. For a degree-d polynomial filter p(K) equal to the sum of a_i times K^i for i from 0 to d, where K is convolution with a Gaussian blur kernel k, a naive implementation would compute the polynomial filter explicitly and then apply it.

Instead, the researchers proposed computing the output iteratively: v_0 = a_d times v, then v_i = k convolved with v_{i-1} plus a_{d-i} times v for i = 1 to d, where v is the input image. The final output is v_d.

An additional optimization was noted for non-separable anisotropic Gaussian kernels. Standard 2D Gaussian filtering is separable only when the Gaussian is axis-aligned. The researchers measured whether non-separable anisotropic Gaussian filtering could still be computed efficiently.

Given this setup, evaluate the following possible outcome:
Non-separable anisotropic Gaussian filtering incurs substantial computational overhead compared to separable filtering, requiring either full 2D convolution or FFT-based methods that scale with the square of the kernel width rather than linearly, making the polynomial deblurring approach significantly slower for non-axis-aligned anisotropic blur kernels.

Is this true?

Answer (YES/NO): NO